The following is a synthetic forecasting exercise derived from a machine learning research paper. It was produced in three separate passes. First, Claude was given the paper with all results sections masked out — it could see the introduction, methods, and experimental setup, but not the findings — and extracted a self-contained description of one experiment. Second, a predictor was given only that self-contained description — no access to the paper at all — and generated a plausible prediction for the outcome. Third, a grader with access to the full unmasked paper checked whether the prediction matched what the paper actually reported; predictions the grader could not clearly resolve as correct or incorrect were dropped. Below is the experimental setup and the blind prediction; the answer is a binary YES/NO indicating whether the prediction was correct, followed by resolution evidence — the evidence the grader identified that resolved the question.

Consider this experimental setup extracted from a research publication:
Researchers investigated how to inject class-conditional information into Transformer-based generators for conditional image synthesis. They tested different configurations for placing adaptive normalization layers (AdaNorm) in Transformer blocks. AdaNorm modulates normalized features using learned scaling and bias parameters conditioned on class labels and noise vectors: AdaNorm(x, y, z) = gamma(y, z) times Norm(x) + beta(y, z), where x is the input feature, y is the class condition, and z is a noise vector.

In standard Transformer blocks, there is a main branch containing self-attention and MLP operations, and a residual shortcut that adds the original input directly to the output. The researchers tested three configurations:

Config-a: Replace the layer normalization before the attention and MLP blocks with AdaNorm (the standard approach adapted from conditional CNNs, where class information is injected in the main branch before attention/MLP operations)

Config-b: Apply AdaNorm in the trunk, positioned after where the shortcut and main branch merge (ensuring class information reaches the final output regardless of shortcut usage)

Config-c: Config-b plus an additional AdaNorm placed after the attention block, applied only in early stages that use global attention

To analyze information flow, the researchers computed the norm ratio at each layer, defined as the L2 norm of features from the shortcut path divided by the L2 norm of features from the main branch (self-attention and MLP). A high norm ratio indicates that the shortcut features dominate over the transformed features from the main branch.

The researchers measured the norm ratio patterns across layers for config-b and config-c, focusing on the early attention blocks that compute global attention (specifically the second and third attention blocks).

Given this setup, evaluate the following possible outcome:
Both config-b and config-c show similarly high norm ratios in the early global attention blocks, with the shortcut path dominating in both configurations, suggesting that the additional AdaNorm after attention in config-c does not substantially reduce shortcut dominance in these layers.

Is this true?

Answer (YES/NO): NO